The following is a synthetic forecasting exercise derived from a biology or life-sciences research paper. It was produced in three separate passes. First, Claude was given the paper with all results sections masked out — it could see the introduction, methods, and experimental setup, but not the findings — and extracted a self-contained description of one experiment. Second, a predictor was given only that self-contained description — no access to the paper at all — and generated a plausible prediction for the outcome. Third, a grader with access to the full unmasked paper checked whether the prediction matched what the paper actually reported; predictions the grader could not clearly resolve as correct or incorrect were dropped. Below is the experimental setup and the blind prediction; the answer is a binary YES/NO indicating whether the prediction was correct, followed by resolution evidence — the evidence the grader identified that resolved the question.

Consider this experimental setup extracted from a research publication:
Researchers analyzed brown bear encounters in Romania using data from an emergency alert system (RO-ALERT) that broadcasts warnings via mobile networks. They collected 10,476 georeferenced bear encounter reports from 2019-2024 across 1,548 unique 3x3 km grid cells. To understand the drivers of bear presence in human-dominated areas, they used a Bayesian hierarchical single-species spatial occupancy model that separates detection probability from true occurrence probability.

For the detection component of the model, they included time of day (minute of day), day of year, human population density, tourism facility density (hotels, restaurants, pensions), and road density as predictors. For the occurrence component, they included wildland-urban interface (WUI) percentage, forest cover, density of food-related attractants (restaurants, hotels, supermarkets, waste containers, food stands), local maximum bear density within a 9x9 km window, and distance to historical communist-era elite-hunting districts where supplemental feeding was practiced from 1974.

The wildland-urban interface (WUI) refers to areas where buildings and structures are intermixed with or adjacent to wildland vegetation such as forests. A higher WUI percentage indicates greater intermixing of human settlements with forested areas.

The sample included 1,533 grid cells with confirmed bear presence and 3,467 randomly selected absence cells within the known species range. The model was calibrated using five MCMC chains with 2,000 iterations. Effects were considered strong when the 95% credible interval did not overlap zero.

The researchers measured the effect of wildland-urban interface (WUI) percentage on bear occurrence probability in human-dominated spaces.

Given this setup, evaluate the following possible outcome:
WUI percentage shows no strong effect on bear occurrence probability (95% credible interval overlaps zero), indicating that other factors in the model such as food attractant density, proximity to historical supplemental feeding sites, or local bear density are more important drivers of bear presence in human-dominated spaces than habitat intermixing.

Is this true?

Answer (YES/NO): NO